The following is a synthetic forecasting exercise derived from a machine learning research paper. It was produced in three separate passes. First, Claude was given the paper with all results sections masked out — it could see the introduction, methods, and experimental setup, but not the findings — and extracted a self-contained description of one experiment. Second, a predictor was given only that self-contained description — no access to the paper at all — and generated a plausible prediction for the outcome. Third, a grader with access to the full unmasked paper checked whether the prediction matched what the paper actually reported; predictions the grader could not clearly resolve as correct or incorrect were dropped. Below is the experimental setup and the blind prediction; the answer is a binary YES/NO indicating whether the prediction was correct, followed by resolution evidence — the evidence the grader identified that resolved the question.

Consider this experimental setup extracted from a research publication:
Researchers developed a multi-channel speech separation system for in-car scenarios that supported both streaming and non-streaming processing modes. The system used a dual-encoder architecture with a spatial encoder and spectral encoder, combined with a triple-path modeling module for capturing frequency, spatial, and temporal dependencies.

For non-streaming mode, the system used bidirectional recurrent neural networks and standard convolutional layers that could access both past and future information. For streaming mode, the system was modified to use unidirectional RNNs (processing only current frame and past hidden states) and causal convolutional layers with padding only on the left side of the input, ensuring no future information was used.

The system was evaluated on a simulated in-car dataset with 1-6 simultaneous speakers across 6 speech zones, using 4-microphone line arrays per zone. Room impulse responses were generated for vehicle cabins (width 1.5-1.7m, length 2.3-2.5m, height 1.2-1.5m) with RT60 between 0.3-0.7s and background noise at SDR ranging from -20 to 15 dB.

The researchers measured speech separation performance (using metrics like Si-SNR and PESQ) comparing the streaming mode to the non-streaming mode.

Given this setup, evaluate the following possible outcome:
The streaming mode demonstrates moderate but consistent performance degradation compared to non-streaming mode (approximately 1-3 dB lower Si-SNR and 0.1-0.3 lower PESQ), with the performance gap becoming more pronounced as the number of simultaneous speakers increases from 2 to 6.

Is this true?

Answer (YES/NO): NO